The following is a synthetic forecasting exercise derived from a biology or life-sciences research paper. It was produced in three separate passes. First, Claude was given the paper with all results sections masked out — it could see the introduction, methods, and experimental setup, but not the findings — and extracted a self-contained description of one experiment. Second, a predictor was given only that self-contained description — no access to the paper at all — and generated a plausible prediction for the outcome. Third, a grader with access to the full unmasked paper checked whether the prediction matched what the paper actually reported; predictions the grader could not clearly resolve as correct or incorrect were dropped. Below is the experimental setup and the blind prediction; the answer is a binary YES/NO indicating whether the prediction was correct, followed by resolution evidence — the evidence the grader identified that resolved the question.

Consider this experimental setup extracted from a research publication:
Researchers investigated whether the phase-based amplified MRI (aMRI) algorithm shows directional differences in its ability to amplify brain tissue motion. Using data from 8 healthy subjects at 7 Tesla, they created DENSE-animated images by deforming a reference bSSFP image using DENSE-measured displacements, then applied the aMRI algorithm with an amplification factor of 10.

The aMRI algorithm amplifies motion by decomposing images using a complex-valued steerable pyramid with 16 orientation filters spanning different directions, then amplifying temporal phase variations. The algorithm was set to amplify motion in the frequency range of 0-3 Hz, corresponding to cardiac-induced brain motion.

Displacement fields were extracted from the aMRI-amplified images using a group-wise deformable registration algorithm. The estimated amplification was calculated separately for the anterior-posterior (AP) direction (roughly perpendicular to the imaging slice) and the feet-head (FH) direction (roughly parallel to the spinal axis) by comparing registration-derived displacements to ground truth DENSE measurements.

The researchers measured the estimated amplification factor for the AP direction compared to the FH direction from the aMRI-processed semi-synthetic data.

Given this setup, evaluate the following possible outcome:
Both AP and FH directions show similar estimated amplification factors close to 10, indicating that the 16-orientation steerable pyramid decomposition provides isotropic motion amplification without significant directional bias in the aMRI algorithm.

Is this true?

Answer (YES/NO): NO